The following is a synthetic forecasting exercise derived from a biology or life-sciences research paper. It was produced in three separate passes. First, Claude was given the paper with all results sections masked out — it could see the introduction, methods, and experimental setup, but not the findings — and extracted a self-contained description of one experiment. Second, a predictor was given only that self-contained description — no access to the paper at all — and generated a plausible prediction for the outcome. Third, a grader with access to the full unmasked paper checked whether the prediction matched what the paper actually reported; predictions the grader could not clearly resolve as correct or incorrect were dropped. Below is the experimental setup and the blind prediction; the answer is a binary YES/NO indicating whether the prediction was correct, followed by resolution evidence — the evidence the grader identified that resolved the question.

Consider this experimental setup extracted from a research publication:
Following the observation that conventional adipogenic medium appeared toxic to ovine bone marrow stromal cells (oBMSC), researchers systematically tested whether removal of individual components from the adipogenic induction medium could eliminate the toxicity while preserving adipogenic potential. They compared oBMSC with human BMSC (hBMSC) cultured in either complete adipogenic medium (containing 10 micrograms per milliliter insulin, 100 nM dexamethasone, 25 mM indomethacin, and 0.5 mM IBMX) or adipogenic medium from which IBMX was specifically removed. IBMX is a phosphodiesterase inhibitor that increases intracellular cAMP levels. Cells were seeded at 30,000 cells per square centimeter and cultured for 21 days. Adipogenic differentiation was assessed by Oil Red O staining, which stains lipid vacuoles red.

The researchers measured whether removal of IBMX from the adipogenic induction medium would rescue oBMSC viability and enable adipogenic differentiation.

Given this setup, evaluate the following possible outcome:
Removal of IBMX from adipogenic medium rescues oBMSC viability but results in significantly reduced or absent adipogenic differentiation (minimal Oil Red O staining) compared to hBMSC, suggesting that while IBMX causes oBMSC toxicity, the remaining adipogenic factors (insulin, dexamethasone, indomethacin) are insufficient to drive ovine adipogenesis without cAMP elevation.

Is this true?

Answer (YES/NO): NO